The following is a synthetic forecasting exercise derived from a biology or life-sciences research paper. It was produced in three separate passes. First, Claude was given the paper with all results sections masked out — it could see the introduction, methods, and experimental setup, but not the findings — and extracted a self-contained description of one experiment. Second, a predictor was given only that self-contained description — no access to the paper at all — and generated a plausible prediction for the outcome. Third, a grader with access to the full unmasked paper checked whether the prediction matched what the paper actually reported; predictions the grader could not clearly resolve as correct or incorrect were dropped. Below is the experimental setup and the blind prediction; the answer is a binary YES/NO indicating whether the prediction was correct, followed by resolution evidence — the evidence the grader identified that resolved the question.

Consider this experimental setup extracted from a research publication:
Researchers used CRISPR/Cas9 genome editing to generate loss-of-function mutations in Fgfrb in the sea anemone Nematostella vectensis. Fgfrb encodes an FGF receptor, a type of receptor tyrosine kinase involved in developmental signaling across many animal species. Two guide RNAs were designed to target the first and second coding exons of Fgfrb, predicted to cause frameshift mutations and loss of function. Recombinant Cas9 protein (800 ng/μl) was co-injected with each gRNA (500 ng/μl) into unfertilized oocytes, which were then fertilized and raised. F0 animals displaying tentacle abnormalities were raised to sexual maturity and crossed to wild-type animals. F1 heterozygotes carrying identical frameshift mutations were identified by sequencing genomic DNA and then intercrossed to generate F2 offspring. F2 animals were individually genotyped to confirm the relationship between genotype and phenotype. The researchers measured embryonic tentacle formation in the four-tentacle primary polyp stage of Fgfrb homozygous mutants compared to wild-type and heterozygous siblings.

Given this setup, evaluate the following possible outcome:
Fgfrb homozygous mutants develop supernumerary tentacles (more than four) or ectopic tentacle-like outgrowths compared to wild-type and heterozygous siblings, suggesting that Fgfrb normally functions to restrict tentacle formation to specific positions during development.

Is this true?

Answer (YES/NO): NO